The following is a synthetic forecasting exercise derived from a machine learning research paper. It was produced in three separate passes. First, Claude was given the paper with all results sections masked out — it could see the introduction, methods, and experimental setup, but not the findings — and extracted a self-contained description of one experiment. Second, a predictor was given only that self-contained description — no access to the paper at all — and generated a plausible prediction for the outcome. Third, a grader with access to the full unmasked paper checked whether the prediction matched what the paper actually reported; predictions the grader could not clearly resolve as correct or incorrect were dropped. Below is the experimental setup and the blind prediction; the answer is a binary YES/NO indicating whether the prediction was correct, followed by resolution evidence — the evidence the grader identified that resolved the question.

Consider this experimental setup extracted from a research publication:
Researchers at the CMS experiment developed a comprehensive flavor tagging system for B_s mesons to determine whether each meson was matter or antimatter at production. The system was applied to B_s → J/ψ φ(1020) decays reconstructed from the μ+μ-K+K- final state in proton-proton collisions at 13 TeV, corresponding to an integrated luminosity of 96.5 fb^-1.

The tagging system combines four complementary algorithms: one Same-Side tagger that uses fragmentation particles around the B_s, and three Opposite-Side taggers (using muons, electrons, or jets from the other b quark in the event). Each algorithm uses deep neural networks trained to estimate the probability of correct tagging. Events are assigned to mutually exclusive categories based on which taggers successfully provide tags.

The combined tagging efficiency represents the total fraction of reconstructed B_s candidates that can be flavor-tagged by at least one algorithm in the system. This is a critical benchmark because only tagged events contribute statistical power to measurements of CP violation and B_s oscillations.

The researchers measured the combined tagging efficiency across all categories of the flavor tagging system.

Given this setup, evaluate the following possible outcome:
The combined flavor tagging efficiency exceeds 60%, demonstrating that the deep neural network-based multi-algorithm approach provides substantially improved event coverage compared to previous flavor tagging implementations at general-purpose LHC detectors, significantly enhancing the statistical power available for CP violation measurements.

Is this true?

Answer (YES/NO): NO